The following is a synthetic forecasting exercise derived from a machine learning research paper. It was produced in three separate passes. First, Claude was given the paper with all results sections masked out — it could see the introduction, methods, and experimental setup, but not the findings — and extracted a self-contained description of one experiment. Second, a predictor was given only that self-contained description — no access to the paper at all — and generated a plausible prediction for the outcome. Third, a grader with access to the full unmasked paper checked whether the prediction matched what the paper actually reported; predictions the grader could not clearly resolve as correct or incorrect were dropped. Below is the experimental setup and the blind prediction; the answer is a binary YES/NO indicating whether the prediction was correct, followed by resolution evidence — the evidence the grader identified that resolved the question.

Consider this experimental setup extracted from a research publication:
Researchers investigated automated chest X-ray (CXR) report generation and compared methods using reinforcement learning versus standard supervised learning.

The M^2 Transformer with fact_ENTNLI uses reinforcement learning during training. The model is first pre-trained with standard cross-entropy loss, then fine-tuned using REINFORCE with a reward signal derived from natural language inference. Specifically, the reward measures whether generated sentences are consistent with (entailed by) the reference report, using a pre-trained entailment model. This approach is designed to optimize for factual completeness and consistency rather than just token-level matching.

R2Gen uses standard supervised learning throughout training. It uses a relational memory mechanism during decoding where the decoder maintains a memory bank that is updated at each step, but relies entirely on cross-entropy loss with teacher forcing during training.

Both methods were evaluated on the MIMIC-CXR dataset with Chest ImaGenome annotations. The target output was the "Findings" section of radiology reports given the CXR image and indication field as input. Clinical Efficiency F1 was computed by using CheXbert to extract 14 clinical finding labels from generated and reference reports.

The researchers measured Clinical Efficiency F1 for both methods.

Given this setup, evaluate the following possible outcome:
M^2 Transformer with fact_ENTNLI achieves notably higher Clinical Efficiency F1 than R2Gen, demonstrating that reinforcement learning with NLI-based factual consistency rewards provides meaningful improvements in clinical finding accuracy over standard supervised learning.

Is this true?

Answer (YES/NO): YES